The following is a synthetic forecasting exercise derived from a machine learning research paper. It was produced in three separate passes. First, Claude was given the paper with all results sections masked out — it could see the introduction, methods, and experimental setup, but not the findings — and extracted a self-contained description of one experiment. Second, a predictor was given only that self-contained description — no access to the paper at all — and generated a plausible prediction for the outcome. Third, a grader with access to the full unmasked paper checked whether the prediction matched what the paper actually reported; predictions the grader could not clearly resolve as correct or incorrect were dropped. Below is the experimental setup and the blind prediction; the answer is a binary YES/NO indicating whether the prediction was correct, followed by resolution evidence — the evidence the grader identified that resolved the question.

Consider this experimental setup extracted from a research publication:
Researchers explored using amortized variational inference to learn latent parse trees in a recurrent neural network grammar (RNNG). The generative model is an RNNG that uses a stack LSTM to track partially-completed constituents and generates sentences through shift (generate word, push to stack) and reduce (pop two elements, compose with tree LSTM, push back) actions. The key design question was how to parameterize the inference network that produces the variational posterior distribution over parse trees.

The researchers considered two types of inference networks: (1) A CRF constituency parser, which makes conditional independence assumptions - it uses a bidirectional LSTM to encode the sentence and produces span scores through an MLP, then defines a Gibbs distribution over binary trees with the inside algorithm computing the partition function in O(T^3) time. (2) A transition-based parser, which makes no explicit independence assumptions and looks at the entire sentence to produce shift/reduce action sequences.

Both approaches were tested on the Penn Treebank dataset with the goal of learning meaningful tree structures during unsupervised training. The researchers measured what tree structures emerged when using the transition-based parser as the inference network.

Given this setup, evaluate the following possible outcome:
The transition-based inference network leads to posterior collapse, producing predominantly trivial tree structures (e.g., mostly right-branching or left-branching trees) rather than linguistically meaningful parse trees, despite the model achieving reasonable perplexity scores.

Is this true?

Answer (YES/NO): YES